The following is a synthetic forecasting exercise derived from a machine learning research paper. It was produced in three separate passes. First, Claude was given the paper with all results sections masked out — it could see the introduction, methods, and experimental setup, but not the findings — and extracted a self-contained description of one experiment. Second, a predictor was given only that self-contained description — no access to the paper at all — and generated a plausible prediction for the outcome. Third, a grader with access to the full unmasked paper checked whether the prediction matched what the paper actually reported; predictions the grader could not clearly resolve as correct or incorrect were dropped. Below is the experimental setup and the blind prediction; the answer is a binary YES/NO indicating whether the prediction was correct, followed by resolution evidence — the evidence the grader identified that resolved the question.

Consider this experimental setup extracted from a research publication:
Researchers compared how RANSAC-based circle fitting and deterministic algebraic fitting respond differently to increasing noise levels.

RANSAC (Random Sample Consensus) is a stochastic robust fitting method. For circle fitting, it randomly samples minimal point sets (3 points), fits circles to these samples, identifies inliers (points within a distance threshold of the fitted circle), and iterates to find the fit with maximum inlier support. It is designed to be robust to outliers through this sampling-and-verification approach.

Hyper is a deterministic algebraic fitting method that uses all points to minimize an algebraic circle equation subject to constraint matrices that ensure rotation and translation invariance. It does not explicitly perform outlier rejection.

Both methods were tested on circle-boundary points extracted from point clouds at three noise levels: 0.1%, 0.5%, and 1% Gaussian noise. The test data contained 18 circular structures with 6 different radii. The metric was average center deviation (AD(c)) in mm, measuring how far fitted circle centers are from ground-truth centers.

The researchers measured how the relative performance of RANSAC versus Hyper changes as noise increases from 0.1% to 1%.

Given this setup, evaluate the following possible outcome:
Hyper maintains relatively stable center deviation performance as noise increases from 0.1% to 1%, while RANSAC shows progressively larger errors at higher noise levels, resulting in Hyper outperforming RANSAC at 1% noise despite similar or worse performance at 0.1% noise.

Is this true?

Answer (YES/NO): NO